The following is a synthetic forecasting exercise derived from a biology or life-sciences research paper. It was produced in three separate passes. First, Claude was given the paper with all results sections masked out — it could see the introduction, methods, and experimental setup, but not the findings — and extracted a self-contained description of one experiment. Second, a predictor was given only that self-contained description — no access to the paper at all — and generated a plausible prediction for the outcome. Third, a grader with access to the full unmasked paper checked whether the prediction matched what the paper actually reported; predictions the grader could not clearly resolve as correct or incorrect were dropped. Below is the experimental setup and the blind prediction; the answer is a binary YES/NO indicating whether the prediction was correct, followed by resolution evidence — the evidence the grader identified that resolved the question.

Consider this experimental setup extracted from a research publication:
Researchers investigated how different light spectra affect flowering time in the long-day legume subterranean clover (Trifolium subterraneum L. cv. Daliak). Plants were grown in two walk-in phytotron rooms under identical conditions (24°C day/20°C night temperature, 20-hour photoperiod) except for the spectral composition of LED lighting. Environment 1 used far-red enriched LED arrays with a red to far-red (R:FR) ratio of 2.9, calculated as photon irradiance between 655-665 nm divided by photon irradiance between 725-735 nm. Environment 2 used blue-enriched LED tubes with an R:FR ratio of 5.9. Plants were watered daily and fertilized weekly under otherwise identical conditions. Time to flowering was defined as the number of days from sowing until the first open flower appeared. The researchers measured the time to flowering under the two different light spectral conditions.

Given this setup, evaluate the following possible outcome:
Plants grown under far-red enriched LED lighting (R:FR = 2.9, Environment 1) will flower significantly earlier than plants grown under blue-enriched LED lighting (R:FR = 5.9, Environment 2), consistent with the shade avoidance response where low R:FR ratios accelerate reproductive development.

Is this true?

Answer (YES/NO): YES